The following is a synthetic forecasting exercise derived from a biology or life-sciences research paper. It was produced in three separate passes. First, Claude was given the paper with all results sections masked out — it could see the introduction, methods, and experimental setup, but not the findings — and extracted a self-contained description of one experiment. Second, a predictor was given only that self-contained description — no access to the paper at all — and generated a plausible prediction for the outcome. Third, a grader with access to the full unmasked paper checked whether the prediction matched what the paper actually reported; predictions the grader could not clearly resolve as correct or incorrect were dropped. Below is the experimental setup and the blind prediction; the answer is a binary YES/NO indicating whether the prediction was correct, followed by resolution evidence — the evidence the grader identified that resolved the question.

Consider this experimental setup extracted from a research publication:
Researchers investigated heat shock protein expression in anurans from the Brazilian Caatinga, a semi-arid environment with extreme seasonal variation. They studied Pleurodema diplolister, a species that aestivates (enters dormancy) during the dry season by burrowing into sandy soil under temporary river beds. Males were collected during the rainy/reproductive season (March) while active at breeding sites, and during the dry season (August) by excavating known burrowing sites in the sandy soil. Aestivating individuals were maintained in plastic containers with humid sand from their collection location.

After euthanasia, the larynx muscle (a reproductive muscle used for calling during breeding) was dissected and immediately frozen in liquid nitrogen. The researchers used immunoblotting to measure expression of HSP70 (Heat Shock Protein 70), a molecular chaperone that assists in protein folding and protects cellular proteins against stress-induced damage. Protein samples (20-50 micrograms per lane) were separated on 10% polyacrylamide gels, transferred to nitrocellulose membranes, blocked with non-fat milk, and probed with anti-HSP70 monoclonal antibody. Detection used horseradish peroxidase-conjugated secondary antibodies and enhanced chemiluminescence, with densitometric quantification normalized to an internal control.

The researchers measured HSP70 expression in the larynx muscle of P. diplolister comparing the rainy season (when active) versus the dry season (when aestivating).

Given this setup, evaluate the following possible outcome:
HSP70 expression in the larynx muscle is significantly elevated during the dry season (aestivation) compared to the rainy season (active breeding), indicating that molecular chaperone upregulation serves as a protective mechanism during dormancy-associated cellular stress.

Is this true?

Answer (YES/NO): NO